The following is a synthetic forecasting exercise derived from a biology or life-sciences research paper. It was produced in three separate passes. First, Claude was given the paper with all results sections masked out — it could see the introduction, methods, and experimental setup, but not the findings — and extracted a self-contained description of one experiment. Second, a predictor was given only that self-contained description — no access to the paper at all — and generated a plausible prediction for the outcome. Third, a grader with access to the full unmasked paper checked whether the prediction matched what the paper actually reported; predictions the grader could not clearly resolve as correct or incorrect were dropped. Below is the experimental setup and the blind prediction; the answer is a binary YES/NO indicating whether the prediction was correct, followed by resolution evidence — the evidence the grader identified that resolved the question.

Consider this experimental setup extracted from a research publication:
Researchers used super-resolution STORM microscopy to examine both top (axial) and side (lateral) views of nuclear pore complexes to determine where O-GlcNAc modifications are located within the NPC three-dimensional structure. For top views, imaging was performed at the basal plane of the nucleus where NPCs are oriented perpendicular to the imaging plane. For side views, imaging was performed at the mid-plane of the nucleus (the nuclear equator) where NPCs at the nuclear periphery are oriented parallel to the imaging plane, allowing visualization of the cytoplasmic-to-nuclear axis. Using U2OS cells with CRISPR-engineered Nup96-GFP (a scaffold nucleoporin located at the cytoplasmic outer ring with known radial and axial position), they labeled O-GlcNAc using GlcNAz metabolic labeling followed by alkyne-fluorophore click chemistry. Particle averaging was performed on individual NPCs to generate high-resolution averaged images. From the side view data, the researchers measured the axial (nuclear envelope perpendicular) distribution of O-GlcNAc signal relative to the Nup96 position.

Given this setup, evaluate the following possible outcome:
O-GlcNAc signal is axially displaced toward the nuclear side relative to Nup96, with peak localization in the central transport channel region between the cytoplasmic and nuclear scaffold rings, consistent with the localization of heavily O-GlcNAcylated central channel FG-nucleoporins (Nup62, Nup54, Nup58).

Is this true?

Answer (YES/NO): NO